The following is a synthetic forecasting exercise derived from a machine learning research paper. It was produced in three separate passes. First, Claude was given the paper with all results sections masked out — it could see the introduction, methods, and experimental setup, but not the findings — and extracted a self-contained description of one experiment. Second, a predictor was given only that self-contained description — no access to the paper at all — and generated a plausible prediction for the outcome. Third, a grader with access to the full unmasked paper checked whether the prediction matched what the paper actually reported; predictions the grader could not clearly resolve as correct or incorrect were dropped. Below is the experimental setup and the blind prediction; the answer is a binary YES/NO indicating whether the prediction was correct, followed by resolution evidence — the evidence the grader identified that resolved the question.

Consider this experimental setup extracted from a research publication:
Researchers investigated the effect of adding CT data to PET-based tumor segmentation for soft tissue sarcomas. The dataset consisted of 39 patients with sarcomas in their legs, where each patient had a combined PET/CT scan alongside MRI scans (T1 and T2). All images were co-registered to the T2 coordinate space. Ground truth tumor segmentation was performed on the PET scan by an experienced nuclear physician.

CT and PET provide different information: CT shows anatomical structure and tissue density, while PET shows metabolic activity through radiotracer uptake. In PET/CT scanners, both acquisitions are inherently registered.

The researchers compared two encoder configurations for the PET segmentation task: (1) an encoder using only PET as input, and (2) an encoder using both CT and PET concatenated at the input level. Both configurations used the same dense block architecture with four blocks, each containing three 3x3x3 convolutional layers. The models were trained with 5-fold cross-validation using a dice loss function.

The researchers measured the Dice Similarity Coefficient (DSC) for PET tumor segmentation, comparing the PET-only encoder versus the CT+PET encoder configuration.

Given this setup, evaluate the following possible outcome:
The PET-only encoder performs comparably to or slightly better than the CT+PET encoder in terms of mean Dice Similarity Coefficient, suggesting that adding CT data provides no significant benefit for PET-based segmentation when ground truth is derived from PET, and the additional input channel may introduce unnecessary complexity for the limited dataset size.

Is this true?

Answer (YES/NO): YES